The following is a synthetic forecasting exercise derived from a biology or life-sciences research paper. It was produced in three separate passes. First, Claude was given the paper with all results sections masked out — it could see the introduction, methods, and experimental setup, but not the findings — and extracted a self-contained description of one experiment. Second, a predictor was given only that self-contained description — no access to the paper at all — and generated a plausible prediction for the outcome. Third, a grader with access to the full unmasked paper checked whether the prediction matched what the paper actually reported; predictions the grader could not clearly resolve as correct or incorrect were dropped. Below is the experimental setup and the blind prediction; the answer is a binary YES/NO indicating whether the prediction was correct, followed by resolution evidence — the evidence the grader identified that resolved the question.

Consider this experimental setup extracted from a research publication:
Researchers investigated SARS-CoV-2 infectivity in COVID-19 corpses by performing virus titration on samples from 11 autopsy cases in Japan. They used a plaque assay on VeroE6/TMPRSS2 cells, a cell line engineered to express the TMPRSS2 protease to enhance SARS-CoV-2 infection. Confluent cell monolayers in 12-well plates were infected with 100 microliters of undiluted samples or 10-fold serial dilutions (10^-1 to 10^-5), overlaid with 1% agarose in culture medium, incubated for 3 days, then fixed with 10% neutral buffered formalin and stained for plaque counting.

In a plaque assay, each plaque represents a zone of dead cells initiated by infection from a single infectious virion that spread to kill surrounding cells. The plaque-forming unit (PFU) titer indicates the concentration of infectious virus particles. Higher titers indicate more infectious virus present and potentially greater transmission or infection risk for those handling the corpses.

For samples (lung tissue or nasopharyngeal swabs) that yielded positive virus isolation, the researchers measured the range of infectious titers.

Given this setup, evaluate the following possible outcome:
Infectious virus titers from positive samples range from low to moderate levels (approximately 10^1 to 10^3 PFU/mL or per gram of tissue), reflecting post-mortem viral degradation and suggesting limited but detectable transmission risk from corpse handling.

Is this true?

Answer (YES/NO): NO